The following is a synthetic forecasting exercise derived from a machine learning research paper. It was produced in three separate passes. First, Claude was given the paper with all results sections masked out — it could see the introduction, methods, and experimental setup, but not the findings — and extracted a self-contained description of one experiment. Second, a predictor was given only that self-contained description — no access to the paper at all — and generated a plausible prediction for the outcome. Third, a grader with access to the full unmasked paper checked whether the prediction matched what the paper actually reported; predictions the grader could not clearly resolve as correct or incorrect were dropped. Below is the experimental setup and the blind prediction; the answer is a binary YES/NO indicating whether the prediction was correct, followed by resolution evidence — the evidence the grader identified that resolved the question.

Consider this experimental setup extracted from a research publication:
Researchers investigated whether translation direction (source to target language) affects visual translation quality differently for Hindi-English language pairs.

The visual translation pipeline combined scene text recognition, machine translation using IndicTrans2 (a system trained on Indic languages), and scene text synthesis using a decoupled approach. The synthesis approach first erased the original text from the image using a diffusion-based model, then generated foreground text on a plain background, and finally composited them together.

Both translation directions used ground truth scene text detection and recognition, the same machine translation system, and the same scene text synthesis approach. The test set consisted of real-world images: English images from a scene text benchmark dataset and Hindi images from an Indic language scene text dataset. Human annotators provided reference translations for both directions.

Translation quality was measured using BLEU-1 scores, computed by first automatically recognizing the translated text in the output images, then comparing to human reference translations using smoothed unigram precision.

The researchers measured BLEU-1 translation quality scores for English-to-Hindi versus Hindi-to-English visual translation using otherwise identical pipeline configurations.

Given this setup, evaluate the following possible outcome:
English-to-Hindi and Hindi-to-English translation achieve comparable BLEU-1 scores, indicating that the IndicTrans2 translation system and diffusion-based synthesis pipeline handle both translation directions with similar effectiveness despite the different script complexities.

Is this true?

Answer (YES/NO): NO